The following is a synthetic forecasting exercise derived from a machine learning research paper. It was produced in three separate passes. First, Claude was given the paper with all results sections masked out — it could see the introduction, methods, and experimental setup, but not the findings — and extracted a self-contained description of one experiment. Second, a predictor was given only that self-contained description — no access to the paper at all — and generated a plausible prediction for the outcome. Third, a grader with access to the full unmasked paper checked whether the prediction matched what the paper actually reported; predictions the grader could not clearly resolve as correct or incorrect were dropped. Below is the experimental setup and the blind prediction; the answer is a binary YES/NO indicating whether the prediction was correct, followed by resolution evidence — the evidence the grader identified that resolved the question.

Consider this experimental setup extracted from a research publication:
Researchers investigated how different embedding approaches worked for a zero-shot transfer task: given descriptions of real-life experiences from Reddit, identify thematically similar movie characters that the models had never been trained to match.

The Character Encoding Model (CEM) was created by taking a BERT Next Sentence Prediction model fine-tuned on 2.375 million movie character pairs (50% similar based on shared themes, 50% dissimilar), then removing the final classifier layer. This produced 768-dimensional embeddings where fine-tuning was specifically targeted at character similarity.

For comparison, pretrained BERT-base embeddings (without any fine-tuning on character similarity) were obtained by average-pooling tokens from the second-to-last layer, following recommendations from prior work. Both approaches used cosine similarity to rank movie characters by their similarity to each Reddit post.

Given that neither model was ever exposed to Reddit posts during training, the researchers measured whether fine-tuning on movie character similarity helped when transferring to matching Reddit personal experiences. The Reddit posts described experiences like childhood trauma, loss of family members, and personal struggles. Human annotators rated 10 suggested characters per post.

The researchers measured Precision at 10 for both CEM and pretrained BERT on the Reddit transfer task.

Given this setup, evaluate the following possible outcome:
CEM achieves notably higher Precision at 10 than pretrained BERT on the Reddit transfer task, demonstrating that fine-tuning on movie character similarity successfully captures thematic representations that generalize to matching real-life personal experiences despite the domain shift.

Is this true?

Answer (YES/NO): YES